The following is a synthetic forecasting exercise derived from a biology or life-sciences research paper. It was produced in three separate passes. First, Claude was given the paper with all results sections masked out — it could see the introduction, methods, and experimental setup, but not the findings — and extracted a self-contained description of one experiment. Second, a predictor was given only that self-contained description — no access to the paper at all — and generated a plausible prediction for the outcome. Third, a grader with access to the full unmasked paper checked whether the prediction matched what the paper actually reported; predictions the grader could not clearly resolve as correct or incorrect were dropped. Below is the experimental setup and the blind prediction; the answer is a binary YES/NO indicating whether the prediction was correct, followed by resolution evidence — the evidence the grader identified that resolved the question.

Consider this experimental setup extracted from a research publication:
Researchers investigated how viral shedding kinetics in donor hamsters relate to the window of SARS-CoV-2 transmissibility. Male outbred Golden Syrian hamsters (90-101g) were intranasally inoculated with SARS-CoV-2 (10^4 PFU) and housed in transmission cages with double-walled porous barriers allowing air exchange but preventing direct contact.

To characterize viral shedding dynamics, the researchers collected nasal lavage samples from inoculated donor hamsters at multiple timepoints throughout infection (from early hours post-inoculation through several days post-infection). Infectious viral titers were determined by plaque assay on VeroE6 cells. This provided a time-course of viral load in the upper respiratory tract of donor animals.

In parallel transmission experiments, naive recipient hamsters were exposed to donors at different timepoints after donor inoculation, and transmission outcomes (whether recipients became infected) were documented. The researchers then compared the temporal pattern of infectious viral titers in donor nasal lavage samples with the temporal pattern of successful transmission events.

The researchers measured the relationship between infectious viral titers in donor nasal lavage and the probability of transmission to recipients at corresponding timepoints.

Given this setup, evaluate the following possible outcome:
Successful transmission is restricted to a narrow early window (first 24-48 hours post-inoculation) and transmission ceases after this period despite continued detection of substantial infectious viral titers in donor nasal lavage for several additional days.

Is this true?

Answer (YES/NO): NO